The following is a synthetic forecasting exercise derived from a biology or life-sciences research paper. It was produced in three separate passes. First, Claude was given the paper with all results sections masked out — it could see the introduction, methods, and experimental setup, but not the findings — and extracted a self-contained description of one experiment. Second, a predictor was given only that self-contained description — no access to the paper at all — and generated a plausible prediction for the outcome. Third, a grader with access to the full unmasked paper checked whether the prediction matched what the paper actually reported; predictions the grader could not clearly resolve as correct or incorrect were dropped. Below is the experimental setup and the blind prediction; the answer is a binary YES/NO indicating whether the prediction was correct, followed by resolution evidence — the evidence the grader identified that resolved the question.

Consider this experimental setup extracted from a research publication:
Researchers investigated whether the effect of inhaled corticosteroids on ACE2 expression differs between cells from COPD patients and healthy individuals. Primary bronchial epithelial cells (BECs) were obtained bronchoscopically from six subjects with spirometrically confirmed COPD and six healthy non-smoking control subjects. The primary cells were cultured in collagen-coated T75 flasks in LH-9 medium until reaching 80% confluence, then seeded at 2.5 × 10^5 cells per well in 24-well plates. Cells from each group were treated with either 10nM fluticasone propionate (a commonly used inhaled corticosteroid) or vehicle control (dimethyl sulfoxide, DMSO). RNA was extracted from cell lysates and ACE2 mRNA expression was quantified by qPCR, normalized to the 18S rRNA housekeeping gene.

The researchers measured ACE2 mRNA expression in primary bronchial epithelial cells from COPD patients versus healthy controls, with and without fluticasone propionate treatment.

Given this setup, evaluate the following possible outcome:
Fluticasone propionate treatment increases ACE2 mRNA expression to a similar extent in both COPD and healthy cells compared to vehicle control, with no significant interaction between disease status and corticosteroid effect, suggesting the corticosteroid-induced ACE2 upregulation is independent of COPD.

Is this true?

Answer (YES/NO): NO